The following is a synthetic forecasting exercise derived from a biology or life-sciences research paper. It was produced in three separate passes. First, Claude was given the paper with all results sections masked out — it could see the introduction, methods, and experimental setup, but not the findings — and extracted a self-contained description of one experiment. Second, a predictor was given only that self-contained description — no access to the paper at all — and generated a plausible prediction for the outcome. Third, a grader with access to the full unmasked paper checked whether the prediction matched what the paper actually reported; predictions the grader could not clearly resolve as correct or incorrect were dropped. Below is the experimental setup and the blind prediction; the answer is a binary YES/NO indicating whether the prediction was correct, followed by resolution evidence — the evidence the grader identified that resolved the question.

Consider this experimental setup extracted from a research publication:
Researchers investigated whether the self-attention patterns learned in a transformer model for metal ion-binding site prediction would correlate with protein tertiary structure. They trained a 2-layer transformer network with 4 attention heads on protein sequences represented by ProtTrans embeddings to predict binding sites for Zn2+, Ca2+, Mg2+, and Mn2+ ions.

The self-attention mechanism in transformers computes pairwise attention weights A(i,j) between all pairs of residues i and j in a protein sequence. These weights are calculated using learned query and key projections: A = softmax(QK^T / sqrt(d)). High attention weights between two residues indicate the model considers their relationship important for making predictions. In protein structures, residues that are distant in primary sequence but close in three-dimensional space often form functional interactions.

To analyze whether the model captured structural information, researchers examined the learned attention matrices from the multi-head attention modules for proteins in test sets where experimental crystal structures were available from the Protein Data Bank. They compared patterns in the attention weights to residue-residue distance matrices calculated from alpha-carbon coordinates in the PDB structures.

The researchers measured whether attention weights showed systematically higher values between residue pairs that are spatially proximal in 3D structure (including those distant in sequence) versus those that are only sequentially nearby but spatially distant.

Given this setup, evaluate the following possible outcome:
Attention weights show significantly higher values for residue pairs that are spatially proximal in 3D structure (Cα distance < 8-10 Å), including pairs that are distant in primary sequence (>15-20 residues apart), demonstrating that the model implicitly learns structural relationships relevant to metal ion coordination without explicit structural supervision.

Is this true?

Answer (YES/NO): YES